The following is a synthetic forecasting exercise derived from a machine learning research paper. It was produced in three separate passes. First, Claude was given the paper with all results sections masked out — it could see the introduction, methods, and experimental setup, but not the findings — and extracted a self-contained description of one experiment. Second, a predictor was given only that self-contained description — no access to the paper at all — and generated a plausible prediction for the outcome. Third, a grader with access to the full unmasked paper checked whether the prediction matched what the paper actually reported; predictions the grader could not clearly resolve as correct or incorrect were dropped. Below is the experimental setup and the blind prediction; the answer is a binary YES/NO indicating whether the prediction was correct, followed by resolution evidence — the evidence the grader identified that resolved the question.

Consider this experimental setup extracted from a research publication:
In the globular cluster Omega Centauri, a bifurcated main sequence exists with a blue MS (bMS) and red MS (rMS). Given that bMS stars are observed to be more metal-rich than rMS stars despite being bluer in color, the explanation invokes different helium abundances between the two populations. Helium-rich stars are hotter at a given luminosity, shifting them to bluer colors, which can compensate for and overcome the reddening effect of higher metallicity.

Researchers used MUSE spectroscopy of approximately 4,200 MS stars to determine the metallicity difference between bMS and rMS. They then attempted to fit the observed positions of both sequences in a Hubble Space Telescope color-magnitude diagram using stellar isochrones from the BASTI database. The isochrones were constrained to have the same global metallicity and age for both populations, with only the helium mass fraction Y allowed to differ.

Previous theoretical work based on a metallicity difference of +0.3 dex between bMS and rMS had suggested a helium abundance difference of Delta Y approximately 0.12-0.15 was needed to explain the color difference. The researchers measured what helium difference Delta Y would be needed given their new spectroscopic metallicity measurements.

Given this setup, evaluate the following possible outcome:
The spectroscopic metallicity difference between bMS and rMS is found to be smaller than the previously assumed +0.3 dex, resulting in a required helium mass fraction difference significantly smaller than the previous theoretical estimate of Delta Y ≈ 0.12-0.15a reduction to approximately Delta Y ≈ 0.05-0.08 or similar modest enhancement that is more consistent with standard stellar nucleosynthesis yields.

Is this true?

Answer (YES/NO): YES